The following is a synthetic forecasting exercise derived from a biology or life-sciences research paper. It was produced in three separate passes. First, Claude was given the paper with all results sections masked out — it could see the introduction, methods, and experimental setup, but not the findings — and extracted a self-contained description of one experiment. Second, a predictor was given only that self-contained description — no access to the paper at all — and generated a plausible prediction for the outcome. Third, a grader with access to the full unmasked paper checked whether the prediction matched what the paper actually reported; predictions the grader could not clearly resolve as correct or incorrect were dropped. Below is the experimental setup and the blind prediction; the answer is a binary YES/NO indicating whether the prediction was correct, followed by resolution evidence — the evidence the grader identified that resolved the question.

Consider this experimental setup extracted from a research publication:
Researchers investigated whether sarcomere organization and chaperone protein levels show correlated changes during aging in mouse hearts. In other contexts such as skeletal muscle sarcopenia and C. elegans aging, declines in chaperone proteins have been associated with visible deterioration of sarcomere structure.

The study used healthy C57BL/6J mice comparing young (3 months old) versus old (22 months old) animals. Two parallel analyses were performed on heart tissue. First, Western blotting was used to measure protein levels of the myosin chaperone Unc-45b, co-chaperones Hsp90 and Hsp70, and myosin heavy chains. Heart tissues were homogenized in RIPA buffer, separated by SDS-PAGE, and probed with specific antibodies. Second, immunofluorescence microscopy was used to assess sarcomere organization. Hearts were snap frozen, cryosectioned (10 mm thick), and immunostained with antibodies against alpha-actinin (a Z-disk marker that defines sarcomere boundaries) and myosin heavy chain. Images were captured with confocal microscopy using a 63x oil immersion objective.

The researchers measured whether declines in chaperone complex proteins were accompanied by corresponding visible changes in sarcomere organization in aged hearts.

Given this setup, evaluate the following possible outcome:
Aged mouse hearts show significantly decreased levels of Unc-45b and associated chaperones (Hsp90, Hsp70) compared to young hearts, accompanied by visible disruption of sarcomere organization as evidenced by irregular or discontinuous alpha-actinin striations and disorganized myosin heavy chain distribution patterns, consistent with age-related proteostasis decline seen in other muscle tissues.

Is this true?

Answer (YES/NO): NO